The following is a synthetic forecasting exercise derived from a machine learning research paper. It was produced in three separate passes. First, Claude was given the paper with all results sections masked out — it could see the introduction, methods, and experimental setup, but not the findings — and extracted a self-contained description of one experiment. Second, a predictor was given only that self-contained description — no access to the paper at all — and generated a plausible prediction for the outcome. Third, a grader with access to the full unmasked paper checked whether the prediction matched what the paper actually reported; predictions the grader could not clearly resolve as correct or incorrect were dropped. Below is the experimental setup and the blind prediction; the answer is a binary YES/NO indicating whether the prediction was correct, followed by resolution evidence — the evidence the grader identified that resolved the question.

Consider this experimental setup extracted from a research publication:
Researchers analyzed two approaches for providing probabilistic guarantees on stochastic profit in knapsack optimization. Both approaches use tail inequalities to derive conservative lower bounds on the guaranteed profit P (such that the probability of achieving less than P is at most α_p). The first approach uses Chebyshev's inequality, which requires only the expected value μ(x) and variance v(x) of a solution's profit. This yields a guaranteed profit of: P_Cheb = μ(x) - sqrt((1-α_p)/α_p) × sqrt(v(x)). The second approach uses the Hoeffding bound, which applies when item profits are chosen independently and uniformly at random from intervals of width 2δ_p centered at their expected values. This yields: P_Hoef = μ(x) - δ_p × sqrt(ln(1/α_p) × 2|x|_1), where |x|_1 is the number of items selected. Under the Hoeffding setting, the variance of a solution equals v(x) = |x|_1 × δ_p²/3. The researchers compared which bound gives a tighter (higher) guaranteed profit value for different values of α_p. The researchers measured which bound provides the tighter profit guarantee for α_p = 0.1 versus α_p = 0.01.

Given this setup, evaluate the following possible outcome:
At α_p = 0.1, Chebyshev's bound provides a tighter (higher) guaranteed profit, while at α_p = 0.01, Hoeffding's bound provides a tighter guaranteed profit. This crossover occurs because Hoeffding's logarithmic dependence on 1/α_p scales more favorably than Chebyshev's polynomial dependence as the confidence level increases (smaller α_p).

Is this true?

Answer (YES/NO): YES